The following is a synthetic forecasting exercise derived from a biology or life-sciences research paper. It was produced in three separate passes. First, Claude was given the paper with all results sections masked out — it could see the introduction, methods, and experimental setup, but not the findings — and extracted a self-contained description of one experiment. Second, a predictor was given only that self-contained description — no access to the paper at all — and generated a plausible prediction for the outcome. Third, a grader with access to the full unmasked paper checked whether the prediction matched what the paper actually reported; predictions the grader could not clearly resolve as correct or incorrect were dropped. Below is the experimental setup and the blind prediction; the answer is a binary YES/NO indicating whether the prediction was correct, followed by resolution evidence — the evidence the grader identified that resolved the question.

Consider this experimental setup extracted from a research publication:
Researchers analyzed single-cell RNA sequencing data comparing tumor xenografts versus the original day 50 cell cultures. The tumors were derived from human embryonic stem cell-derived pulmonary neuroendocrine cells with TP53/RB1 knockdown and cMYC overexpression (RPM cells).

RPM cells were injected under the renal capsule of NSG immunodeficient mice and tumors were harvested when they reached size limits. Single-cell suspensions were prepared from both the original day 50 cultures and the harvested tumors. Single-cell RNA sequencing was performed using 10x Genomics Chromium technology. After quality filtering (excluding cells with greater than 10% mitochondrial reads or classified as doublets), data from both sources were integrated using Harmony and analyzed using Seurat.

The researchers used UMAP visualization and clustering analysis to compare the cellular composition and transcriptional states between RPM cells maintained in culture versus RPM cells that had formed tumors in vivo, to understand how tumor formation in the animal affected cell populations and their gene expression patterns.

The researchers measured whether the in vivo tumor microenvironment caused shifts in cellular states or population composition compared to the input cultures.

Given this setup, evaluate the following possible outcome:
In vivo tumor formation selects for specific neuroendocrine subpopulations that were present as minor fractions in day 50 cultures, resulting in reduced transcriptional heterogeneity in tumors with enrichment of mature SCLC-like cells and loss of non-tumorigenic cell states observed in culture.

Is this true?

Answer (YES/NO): NO